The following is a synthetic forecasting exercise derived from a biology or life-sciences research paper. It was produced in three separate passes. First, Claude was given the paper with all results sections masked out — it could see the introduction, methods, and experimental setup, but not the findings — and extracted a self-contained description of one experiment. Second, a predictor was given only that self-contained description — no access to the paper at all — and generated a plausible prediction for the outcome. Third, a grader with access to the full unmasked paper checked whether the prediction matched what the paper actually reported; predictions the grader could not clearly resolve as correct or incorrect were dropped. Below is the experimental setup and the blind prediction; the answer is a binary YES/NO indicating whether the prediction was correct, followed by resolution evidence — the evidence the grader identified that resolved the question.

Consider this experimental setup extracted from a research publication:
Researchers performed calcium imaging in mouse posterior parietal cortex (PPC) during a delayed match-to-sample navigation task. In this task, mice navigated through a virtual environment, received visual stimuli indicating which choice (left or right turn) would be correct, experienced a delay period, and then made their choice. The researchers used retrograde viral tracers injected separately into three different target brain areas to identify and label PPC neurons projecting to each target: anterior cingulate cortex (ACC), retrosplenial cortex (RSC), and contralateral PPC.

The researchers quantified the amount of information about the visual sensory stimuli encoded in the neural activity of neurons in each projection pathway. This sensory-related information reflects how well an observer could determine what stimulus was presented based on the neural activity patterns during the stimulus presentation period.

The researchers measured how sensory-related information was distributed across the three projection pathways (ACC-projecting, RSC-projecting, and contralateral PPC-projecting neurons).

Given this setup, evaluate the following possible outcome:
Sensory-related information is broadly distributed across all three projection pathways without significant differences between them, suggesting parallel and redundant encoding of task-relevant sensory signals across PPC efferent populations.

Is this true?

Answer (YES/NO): NO